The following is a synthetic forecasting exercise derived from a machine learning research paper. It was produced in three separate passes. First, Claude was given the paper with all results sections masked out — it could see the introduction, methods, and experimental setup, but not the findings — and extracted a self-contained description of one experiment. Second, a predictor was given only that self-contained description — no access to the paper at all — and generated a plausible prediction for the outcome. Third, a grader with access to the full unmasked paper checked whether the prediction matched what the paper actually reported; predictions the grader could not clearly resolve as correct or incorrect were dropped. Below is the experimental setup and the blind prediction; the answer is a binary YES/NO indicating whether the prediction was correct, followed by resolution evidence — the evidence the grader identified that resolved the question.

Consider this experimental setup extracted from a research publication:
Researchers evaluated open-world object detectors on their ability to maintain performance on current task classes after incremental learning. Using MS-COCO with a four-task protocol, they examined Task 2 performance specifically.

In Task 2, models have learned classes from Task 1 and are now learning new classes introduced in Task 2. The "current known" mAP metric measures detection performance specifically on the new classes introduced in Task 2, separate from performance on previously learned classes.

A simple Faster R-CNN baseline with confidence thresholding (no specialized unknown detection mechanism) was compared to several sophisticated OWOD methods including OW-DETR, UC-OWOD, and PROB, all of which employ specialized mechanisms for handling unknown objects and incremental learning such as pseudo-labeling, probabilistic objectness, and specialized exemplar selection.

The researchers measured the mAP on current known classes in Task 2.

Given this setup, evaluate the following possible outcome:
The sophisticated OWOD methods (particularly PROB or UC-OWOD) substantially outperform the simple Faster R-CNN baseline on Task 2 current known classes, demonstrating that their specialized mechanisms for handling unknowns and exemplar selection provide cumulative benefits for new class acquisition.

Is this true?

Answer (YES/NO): NO